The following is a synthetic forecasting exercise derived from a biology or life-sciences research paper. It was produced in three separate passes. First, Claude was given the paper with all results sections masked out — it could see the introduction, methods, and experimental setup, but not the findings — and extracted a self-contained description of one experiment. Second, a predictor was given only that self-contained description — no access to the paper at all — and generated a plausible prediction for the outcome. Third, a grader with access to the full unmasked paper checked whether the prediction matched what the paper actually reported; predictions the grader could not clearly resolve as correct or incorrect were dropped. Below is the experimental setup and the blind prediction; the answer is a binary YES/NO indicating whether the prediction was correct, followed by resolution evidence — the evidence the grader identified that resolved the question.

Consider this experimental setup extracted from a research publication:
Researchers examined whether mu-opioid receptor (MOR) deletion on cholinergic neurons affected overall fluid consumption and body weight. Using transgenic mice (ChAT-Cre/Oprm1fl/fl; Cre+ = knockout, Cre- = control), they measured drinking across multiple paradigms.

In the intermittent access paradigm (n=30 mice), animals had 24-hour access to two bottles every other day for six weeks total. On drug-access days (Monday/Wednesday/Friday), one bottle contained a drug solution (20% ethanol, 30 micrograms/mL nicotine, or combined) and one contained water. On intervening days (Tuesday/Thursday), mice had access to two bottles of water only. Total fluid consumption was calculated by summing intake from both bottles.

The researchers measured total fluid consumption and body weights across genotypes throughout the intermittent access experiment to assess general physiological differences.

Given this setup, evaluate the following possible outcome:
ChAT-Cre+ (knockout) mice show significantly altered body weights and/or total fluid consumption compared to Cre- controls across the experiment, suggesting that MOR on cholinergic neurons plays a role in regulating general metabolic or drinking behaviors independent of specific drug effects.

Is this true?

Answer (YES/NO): YES